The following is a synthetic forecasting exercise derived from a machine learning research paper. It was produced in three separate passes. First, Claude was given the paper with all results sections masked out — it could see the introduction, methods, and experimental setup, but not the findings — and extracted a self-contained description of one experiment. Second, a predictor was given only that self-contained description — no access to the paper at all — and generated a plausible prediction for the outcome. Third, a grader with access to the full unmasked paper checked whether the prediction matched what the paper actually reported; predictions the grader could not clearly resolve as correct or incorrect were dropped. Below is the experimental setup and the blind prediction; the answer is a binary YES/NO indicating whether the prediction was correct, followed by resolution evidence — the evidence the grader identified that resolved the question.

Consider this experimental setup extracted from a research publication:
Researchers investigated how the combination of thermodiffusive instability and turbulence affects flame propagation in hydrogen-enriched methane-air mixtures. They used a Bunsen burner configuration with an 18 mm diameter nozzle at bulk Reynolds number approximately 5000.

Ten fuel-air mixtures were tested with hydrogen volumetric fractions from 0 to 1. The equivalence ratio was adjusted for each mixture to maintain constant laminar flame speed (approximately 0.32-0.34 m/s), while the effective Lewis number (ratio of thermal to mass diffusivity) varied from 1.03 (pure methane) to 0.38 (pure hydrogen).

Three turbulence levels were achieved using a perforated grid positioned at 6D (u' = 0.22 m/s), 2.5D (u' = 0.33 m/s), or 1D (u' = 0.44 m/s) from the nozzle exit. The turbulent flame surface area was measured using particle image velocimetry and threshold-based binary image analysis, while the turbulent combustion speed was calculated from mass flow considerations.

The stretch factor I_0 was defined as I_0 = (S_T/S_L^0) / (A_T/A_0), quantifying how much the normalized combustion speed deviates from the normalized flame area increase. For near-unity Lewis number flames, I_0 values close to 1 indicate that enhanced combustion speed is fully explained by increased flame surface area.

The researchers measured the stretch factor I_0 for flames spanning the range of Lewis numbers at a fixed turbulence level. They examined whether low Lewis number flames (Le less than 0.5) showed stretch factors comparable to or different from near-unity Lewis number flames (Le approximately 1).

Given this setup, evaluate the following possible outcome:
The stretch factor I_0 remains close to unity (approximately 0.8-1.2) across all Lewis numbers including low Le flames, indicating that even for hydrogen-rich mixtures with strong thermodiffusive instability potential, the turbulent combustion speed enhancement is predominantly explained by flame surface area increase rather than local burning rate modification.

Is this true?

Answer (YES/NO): NO